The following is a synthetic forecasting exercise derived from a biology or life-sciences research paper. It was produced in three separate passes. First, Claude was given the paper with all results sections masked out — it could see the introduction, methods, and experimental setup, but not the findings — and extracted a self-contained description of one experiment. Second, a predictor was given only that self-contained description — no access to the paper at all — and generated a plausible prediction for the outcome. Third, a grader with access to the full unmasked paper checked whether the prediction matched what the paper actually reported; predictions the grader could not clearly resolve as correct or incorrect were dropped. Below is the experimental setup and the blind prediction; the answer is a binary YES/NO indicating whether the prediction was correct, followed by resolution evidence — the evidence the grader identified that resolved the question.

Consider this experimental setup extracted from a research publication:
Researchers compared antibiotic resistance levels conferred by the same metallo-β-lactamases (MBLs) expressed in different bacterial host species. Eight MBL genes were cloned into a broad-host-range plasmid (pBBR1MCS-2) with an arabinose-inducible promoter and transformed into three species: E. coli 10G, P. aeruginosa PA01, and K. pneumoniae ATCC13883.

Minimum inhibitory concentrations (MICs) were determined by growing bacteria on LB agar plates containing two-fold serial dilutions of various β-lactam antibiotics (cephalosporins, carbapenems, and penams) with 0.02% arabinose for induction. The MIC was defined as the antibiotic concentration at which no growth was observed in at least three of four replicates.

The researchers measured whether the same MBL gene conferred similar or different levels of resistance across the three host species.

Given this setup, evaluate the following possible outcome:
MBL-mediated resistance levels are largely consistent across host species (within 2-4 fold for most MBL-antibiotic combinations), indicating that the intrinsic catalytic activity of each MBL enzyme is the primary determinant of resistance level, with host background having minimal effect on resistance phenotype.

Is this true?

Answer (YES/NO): NO